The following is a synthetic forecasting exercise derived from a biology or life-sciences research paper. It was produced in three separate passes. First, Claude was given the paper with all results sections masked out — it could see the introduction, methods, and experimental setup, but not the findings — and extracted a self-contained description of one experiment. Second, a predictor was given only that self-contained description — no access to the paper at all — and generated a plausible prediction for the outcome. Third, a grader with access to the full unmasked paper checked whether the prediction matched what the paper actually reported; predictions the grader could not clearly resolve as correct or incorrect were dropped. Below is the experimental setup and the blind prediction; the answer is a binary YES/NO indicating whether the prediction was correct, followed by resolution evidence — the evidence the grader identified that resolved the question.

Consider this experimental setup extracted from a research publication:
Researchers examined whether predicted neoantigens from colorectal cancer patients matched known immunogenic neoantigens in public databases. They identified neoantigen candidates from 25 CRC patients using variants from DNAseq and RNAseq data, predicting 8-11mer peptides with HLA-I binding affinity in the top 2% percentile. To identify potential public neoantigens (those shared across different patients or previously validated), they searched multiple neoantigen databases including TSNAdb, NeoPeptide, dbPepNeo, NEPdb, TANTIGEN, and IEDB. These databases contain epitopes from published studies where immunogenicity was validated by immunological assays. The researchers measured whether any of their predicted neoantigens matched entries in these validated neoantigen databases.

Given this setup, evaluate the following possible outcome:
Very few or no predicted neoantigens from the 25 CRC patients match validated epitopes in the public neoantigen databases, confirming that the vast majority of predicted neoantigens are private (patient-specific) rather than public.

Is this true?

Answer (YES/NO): NO